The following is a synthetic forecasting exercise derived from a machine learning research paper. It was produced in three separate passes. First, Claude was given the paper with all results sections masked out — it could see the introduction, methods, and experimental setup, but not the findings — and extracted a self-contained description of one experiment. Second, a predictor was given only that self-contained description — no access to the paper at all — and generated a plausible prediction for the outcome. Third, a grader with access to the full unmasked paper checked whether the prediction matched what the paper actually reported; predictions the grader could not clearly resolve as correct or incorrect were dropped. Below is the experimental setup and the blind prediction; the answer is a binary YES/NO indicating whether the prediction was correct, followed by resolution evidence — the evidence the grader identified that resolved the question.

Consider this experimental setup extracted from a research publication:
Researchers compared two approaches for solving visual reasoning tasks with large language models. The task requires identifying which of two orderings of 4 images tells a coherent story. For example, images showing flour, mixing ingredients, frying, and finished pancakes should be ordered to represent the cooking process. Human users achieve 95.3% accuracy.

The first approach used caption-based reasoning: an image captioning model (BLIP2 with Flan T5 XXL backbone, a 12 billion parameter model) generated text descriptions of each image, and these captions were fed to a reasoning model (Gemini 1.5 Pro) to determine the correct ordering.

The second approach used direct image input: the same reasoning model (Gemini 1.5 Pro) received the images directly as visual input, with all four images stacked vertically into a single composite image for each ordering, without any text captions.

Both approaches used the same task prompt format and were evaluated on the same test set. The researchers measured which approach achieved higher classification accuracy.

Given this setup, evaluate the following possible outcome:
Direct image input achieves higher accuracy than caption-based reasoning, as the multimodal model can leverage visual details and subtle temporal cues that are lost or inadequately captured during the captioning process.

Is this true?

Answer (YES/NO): NO